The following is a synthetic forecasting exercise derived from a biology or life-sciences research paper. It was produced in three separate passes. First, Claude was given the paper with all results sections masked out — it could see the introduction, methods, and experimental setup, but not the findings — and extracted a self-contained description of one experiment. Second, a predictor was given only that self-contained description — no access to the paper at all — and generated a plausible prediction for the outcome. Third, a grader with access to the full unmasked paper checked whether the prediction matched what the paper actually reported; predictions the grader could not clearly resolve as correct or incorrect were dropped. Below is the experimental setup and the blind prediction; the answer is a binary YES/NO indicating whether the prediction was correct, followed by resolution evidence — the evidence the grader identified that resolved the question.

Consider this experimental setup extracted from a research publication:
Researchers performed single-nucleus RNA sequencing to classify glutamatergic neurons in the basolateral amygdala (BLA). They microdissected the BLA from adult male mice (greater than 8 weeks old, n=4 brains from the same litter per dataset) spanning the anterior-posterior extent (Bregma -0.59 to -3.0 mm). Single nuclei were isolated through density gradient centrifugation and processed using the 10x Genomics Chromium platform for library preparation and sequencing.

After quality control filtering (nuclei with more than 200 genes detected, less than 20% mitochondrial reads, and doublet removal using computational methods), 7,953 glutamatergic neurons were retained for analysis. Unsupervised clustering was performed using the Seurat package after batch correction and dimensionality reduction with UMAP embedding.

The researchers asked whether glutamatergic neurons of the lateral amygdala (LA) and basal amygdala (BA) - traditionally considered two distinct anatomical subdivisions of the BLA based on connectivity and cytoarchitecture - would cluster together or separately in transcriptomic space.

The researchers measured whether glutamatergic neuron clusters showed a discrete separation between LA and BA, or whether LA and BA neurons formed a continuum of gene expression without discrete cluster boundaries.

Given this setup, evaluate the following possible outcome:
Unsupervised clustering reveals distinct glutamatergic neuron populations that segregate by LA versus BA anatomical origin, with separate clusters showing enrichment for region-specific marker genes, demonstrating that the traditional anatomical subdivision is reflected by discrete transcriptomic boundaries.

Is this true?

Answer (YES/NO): YES